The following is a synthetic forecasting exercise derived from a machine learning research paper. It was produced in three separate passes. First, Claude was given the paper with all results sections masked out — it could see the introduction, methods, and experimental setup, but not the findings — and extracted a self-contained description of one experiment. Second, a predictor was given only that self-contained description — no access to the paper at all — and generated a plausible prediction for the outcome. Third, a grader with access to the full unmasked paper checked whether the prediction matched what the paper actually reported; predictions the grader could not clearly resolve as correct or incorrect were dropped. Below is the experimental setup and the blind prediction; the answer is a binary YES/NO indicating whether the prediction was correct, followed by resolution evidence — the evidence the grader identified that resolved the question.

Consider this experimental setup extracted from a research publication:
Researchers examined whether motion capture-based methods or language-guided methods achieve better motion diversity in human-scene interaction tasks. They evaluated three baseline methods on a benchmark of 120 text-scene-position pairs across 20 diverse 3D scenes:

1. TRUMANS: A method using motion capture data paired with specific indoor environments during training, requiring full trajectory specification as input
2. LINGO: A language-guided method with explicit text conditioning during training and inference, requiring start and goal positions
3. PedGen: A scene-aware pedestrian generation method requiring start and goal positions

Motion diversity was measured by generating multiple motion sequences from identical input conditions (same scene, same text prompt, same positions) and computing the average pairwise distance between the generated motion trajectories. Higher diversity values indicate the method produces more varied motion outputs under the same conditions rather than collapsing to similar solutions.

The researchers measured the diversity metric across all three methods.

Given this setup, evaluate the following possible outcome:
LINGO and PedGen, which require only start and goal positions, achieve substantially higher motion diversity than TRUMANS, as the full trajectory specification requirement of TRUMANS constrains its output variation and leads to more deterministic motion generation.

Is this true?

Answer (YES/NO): NO